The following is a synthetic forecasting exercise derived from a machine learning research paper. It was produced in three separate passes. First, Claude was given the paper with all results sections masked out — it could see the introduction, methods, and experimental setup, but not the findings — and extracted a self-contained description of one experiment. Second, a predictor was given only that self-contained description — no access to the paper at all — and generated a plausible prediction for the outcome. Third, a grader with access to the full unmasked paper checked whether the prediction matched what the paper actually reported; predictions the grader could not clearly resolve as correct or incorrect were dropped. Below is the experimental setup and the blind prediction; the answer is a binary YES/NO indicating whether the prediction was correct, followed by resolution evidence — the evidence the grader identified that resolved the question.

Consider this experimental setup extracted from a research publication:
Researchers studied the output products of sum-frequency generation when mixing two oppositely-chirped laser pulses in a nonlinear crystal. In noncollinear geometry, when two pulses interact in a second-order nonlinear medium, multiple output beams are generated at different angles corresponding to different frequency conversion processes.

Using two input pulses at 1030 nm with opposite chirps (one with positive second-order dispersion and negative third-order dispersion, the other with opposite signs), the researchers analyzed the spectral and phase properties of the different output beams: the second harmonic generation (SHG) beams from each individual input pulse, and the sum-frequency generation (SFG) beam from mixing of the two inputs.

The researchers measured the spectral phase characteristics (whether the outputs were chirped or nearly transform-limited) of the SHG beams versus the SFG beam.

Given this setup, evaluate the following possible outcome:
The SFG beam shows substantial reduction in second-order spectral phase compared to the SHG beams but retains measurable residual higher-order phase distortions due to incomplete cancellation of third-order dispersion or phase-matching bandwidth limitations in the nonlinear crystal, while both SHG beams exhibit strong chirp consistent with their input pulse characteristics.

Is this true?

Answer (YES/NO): NO